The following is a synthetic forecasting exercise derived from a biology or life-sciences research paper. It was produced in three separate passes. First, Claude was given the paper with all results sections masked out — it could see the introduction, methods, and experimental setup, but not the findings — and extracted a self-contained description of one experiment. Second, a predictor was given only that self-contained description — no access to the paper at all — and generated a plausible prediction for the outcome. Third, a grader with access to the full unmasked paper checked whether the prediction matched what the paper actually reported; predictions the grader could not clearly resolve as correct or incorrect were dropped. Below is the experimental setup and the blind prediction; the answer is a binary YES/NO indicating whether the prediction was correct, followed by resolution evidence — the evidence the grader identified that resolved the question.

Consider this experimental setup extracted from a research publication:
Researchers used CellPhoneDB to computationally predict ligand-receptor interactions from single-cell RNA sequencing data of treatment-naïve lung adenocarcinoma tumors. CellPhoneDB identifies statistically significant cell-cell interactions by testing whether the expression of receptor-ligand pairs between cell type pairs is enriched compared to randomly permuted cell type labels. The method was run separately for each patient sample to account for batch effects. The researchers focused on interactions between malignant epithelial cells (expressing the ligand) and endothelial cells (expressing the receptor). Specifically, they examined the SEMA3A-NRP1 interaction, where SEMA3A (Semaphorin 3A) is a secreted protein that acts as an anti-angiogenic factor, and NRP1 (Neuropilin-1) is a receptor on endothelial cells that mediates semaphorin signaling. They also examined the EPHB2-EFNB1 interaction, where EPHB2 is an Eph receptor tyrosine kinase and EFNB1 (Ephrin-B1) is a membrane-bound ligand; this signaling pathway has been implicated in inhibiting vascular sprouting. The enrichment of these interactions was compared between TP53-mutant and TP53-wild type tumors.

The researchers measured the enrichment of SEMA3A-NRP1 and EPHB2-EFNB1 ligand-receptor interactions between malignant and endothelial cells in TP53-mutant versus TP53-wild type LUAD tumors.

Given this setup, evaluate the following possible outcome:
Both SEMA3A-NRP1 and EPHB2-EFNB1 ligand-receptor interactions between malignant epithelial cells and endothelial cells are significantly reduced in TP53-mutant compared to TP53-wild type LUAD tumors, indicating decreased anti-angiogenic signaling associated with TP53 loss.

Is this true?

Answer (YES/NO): NO